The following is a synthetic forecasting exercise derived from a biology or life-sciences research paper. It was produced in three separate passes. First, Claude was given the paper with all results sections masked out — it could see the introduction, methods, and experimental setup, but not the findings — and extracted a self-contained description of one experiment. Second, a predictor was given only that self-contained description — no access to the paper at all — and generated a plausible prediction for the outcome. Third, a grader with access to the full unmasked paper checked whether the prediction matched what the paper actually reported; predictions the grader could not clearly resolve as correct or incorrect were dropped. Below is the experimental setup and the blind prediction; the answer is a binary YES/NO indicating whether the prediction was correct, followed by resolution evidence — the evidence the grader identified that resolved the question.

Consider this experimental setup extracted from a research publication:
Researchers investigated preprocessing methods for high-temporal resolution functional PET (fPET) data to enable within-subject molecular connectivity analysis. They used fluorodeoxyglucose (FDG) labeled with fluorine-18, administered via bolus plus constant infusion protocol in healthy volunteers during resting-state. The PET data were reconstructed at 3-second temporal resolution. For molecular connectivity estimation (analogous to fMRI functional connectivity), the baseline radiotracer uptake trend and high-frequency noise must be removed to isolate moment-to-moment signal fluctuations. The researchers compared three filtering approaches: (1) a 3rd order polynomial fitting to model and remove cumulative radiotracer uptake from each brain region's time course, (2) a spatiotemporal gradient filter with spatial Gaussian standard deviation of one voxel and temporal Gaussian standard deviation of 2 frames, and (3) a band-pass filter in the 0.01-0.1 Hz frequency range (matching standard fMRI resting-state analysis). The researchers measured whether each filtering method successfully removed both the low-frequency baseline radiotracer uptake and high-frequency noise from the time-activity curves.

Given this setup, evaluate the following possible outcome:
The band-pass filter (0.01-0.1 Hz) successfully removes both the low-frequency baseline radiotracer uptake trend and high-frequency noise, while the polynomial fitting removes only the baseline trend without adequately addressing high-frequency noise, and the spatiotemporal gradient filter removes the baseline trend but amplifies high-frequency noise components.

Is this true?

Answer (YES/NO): NO